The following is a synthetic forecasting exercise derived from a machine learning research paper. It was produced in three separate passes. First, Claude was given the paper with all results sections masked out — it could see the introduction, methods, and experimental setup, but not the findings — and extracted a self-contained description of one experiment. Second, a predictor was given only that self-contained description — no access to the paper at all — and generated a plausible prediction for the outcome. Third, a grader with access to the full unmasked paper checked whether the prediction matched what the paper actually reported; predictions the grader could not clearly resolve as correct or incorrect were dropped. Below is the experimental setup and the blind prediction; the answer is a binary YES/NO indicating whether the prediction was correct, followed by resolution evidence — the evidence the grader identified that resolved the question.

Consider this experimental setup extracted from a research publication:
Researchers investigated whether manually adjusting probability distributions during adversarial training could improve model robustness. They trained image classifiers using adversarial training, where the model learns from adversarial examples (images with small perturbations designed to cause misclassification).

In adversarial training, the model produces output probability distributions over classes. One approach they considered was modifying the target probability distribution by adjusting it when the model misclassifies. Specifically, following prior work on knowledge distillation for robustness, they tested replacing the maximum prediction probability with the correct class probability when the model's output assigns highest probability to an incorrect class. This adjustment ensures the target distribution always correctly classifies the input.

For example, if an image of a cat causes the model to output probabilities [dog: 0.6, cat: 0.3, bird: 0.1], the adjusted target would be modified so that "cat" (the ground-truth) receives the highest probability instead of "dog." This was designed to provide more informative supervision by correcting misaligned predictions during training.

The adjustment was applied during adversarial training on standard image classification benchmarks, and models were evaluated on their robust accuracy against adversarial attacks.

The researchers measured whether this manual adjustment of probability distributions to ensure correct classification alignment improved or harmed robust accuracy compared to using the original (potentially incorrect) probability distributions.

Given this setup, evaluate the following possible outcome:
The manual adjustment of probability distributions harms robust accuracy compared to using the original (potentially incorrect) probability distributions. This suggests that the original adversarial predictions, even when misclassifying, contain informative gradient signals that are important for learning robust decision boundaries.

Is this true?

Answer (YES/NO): YES